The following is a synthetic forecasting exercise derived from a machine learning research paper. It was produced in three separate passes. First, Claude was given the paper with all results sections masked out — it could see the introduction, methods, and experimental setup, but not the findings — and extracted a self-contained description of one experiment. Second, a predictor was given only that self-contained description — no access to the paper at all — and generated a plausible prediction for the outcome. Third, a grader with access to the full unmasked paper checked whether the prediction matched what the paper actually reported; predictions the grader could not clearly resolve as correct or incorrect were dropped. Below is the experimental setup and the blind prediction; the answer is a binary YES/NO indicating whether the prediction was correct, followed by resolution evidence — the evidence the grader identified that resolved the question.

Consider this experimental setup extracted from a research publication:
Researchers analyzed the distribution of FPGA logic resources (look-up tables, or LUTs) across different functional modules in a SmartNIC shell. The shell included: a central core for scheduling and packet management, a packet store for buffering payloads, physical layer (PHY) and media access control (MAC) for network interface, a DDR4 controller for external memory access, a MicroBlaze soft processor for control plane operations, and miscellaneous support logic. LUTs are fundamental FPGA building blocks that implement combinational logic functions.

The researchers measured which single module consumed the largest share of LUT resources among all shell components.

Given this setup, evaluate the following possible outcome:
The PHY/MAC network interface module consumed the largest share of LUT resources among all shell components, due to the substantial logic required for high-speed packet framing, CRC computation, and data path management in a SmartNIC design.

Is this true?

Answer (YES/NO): NO